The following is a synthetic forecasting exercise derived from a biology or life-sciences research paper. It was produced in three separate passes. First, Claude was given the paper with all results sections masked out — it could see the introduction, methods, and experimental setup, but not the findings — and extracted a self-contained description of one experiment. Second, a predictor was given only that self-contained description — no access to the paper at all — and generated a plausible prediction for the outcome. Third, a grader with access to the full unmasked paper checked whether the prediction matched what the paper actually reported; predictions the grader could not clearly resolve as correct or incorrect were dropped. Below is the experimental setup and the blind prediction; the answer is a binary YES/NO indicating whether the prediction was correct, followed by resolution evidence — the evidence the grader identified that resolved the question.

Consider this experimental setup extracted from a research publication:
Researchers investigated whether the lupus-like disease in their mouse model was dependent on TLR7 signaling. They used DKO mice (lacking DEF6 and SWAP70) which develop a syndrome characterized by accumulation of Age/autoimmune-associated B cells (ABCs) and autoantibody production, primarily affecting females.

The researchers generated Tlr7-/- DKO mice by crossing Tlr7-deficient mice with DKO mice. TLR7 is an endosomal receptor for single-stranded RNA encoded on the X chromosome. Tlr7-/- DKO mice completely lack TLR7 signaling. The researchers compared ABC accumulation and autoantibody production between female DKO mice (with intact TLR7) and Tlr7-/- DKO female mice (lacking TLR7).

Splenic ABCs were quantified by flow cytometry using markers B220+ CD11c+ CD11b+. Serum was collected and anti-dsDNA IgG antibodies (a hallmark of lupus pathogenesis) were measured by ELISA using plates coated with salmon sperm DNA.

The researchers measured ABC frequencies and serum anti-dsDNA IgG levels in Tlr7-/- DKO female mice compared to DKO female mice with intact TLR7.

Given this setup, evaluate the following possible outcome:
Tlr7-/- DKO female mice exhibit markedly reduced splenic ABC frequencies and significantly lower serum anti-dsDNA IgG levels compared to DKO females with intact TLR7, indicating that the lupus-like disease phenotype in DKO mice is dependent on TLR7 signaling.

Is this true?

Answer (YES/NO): YES